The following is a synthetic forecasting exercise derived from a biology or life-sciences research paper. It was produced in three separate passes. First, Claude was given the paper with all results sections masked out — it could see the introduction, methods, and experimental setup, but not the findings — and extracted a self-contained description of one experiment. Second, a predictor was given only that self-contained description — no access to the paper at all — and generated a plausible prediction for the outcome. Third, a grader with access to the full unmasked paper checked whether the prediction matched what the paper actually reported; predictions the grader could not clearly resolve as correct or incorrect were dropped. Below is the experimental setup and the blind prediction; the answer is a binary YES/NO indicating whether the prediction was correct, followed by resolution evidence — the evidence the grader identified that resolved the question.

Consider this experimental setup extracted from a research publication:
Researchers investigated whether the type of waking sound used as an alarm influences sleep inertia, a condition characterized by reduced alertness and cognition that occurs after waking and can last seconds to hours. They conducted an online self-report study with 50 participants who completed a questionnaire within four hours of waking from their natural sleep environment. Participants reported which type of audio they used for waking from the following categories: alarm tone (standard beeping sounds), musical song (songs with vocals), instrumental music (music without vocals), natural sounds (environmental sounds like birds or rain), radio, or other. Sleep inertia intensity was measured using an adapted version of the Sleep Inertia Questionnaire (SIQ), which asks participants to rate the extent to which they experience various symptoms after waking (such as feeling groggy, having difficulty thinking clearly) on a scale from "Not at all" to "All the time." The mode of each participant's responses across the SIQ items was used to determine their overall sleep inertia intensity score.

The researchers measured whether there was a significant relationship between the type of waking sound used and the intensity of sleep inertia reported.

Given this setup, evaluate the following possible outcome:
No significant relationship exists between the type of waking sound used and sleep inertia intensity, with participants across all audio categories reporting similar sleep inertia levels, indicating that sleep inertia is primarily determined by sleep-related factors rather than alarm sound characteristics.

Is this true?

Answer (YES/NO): NO